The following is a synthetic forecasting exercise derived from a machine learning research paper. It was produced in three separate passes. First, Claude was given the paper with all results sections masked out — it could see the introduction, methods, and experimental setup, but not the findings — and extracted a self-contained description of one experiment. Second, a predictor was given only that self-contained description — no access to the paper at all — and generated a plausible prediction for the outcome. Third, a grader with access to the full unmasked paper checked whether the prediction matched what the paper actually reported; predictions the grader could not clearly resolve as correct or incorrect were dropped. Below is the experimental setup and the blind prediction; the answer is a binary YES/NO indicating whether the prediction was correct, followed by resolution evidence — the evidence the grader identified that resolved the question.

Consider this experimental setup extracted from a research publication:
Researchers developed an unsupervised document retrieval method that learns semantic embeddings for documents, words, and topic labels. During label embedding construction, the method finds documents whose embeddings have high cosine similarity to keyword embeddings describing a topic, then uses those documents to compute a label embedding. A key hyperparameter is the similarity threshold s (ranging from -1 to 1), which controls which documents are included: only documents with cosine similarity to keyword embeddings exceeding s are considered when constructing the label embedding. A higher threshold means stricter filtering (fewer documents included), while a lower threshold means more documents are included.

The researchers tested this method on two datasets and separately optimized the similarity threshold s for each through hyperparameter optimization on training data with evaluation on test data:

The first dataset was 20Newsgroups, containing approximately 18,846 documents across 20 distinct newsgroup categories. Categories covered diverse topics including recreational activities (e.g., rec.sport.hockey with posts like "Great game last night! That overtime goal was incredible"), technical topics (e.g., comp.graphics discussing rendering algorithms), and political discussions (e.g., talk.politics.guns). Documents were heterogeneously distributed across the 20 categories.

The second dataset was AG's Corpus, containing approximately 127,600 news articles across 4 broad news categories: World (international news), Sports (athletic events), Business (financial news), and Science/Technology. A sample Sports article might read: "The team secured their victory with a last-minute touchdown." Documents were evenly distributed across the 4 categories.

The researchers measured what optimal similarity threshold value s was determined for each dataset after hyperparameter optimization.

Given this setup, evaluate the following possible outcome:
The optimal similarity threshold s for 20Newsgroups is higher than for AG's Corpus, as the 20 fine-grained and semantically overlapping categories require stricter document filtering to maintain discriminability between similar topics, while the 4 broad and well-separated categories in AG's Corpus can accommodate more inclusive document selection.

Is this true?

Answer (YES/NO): YES